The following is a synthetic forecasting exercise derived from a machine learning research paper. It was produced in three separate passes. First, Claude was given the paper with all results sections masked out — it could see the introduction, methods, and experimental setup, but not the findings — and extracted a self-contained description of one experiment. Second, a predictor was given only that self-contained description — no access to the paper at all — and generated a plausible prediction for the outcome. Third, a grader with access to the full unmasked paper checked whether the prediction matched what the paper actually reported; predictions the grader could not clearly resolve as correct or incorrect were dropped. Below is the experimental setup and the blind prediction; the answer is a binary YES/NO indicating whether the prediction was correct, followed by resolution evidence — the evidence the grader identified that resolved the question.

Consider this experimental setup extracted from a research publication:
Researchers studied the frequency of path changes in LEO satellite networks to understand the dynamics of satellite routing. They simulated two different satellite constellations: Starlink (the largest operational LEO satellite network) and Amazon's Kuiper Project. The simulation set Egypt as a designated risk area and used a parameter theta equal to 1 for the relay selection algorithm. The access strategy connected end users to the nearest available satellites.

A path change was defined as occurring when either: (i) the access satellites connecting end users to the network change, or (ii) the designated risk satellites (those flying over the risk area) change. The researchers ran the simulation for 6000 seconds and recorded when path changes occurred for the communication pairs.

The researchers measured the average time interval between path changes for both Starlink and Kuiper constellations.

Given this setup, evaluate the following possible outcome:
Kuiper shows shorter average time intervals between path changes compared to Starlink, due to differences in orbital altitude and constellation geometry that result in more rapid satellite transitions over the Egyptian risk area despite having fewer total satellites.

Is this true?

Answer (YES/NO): NO